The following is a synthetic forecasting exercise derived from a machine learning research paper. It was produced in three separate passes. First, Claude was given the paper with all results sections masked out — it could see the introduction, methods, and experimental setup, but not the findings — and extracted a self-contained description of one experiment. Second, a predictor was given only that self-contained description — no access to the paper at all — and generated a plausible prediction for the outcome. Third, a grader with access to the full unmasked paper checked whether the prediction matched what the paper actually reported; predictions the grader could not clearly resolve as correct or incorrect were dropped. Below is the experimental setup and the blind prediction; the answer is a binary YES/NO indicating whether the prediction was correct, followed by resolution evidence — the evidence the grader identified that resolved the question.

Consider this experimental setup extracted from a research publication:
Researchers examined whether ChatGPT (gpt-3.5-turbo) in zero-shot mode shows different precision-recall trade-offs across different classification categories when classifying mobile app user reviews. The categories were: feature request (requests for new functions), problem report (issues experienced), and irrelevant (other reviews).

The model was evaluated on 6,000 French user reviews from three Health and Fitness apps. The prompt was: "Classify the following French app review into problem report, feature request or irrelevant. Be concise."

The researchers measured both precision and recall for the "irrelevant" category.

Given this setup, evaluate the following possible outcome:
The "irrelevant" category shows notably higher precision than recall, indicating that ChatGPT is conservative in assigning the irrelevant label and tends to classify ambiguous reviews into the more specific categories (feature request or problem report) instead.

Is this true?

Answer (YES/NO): NO